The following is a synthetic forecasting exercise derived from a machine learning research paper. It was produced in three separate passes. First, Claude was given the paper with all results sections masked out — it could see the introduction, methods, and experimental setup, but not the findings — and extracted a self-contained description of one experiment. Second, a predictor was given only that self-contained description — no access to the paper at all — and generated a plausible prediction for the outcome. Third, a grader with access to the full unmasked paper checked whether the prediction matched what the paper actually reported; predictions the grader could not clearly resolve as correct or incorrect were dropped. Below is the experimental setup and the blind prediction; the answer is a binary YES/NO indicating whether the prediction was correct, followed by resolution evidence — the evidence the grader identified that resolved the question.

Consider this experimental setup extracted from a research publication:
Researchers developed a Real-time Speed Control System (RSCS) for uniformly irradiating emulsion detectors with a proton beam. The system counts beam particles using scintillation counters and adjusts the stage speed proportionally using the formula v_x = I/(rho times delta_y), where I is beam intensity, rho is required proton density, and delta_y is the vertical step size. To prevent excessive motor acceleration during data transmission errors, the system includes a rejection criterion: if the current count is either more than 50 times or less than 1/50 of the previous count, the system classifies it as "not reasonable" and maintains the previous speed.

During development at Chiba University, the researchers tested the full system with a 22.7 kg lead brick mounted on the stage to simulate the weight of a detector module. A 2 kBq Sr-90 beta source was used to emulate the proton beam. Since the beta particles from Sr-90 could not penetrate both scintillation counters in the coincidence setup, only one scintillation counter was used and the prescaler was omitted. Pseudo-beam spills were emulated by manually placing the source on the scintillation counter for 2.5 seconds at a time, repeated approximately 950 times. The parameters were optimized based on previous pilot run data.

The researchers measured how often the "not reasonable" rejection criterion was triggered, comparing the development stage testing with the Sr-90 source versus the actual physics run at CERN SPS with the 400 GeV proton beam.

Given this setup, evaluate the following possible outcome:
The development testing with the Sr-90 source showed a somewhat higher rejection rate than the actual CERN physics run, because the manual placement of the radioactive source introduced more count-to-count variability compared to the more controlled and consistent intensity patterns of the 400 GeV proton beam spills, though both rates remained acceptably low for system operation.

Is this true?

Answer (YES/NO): NO